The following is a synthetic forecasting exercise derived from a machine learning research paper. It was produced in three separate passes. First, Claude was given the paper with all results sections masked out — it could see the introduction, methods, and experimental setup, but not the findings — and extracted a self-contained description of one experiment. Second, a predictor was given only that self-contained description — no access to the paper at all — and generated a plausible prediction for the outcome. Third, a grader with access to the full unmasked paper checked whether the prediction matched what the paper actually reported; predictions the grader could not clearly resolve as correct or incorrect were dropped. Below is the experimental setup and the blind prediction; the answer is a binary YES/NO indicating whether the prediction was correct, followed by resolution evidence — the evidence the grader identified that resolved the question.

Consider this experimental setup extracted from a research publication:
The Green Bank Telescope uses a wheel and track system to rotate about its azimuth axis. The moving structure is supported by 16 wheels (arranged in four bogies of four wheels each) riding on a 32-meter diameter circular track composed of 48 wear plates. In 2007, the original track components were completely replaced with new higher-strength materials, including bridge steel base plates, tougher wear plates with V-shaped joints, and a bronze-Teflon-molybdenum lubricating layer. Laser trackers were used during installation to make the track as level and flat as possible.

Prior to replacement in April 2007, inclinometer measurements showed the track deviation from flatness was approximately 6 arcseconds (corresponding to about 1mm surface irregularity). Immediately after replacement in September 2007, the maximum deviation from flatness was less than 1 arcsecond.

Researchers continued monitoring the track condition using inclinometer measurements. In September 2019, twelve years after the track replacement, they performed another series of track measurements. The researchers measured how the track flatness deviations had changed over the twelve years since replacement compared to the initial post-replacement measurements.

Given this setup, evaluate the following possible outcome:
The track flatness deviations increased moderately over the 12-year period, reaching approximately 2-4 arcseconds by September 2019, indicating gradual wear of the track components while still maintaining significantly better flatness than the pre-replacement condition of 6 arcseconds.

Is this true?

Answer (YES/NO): NO